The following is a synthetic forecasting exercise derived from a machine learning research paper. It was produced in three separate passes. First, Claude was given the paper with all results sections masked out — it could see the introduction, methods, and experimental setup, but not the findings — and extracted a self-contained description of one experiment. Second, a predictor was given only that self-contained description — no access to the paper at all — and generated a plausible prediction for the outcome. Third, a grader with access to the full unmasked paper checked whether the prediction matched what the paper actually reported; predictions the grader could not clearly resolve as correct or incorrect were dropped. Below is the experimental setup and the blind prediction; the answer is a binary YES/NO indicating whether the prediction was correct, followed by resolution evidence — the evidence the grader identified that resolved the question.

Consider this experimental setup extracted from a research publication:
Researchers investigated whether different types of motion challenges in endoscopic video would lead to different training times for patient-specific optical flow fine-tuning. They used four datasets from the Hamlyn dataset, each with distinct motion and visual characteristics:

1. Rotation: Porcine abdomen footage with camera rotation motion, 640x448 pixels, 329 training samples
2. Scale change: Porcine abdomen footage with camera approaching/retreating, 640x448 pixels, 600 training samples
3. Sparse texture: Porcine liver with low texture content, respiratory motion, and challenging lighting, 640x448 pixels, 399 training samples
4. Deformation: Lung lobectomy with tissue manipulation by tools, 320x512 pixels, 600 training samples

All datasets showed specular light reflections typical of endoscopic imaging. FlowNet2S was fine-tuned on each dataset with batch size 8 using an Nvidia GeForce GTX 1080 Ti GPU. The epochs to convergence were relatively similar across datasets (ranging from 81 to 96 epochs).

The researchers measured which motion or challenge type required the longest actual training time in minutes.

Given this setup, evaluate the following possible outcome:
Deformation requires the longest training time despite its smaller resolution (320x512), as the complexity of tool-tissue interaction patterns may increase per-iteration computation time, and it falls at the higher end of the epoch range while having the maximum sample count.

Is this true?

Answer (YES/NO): NO